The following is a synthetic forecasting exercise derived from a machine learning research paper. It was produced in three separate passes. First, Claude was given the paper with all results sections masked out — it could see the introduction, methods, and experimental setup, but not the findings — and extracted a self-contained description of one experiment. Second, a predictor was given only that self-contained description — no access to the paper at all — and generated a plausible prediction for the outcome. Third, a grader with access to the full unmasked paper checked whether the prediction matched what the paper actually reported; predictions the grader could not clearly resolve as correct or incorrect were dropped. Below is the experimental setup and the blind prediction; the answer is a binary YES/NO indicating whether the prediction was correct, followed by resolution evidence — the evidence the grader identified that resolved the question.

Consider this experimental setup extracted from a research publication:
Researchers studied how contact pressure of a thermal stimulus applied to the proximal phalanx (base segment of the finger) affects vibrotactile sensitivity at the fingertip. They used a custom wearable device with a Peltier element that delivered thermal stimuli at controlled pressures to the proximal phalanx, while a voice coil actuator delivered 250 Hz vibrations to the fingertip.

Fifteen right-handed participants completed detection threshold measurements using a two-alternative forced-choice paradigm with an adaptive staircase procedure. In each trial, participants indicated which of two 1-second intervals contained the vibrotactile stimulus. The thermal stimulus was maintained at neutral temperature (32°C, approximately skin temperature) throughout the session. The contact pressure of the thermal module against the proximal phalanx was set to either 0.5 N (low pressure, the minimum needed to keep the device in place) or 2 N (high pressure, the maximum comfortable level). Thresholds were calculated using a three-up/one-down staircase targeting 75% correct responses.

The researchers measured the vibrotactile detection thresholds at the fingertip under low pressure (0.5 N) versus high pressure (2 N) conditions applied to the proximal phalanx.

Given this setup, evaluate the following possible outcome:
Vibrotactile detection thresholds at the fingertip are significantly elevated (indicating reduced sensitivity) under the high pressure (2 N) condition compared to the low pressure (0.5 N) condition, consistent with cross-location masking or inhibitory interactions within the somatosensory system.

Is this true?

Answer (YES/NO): NO